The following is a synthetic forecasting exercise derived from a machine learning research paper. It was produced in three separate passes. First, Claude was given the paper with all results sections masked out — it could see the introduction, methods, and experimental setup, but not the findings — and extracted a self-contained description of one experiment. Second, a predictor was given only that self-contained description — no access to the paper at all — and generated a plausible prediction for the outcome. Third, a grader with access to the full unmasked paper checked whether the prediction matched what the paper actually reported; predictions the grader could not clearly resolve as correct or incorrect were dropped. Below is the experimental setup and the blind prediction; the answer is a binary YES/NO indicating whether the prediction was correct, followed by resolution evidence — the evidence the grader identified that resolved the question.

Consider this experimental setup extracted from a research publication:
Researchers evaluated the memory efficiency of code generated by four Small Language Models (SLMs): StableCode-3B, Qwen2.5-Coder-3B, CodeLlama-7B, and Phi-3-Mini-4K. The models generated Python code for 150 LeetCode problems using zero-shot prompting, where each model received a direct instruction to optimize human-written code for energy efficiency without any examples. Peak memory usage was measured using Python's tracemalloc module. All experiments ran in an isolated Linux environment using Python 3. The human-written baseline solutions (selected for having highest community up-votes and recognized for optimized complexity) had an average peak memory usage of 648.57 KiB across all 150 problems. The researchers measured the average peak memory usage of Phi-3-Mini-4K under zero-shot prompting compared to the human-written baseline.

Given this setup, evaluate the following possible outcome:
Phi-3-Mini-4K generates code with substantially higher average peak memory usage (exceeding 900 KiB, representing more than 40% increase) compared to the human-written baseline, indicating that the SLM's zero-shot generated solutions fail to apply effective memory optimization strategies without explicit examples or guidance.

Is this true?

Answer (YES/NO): NO